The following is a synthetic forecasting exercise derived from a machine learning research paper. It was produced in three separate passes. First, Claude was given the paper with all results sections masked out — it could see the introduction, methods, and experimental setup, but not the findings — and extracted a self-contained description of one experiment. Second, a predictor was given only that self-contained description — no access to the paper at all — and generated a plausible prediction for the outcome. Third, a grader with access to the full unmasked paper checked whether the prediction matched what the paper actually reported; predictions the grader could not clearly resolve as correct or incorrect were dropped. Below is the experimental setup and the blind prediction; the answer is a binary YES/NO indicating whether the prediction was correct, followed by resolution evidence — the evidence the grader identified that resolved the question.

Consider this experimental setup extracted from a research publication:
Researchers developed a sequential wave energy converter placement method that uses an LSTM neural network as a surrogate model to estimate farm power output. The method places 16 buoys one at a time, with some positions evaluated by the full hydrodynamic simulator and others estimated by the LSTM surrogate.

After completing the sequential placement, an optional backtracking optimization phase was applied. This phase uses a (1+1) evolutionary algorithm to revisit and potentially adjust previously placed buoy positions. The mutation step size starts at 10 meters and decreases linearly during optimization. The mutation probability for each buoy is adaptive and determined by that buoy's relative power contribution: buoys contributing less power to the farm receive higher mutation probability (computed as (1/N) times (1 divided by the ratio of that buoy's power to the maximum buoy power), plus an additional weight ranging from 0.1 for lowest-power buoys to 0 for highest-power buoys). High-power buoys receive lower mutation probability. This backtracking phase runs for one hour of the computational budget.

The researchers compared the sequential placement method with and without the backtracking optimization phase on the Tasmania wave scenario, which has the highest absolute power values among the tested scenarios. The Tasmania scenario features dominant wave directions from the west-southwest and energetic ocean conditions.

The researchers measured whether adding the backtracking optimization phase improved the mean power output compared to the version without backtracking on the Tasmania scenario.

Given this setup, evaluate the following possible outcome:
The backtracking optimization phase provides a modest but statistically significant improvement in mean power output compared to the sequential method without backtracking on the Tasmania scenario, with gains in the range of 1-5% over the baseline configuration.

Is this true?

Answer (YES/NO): NO